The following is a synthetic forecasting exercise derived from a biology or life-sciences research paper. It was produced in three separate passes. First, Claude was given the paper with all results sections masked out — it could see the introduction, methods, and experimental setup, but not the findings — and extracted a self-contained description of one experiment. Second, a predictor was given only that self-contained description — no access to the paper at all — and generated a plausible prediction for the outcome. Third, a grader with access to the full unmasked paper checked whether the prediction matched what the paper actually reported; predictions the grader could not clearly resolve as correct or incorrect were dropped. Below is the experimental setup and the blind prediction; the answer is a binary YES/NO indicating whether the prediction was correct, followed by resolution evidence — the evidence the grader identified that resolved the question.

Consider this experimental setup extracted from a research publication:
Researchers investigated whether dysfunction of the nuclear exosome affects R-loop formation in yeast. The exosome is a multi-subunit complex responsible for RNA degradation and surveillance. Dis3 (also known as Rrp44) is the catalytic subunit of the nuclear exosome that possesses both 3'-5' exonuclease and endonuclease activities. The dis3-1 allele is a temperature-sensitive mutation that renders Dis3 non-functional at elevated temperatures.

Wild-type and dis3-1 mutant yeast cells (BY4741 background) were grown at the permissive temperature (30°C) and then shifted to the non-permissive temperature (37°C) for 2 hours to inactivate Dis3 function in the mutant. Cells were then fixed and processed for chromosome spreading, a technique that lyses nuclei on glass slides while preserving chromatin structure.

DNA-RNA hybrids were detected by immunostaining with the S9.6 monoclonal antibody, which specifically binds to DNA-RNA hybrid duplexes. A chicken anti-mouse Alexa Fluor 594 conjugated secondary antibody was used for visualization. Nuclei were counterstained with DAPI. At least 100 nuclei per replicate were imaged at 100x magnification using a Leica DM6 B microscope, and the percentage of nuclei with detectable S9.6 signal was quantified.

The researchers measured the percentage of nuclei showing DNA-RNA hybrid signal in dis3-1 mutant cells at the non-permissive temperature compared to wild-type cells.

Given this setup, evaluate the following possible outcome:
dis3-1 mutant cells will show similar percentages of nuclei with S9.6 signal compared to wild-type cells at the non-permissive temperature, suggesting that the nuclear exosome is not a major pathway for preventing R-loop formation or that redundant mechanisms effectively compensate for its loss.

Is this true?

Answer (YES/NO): NO